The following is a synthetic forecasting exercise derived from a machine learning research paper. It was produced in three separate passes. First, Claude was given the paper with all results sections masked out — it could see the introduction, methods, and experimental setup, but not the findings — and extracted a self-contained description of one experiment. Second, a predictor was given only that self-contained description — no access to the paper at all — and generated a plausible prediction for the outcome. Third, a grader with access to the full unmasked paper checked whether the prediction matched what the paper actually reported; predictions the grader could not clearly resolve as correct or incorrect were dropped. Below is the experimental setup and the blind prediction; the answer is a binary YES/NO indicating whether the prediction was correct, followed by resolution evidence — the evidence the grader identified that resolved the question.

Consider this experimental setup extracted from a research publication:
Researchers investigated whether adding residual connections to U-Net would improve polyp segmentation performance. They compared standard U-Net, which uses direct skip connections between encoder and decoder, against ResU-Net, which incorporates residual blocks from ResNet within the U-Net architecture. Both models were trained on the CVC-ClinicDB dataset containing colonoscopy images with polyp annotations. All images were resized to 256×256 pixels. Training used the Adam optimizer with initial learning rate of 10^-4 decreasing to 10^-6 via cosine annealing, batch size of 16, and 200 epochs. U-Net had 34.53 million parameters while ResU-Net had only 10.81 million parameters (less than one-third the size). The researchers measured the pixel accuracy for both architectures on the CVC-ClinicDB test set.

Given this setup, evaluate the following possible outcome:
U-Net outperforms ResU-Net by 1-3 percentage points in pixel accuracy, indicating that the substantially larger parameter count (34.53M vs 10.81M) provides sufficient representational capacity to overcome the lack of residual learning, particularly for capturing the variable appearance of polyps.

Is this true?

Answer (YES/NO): YES